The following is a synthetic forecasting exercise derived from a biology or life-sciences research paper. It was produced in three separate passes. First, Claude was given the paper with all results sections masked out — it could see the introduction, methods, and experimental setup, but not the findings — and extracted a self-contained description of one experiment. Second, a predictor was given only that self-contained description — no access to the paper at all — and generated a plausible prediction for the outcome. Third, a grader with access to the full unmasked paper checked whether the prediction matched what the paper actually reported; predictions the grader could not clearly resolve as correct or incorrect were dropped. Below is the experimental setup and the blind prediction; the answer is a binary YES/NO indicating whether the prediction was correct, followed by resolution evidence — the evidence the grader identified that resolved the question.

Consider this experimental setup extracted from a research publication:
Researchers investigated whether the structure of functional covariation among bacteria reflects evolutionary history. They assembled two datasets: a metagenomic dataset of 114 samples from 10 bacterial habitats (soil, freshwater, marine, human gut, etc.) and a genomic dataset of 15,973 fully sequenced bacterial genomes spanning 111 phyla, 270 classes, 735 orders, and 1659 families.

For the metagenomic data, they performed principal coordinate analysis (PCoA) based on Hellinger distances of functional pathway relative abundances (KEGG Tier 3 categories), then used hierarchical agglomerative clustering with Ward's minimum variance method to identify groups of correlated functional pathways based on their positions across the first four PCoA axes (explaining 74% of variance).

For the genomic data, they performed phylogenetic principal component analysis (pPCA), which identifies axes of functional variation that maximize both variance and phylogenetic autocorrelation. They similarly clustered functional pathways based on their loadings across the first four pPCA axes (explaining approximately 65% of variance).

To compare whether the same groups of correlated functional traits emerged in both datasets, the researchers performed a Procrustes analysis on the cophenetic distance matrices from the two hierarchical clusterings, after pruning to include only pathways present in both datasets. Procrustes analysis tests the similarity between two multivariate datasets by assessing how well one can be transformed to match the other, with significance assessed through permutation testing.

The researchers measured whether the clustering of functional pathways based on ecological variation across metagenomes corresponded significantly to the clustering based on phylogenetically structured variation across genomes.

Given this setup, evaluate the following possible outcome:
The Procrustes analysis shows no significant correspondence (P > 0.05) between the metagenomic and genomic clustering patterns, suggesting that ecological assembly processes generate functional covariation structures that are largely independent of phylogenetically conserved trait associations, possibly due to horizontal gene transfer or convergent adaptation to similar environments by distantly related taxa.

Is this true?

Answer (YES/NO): NO